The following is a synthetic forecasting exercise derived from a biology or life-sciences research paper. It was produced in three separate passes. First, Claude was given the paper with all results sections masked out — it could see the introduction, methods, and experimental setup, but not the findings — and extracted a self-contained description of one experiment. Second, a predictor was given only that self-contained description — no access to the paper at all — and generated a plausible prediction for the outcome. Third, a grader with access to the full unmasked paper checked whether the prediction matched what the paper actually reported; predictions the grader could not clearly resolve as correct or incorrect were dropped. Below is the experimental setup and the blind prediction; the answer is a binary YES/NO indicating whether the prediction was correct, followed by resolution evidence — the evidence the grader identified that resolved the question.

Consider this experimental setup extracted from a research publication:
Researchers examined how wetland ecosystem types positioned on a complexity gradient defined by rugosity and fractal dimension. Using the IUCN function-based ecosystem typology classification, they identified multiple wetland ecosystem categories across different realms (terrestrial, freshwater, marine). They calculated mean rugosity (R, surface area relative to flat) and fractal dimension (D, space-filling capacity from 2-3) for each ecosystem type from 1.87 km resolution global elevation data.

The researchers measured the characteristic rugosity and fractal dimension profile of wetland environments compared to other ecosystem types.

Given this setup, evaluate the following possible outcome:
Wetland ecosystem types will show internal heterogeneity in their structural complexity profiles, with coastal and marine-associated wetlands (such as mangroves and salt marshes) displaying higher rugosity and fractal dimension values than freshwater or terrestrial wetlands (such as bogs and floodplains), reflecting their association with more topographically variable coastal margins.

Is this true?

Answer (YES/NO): NO